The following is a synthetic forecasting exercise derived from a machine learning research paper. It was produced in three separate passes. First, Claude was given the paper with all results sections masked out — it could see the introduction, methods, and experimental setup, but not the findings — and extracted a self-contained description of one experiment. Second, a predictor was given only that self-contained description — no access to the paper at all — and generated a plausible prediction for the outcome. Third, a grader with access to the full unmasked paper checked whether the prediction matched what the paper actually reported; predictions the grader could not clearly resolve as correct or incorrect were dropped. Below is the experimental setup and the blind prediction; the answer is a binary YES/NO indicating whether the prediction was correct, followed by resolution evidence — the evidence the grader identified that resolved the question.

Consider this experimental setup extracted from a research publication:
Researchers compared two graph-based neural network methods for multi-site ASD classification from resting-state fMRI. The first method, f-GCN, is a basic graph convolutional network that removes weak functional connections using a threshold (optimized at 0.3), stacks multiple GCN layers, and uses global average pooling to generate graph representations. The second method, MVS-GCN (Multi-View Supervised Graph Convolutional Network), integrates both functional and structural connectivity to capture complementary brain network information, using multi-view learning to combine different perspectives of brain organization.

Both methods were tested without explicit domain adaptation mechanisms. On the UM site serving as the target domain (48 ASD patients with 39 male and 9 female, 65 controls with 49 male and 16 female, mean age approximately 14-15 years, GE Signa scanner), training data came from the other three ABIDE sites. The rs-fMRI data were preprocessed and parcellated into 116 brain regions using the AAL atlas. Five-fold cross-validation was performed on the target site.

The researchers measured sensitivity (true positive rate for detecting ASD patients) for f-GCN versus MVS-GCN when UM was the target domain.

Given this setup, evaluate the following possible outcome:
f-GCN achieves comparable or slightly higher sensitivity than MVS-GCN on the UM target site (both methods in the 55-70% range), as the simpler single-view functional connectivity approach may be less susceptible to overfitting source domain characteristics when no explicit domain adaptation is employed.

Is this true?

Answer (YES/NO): NO